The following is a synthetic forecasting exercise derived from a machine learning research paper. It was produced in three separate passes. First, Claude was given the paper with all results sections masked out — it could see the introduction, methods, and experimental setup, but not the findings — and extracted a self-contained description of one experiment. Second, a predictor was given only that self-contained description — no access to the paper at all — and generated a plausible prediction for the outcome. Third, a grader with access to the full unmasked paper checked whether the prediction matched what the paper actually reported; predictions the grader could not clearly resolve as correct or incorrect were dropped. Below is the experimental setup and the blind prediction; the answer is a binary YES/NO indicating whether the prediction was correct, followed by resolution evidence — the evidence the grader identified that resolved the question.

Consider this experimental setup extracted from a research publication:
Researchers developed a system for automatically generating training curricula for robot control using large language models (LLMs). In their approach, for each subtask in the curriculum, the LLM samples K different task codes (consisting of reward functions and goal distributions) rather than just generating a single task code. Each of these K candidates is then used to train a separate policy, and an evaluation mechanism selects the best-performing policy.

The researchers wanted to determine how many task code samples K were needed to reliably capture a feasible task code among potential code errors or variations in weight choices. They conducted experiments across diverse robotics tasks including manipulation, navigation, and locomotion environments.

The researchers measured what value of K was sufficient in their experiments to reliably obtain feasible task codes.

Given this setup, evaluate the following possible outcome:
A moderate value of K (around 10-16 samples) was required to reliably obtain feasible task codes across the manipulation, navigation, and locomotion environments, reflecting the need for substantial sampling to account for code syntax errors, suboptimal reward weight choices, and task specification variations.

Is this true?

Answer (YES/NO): NO